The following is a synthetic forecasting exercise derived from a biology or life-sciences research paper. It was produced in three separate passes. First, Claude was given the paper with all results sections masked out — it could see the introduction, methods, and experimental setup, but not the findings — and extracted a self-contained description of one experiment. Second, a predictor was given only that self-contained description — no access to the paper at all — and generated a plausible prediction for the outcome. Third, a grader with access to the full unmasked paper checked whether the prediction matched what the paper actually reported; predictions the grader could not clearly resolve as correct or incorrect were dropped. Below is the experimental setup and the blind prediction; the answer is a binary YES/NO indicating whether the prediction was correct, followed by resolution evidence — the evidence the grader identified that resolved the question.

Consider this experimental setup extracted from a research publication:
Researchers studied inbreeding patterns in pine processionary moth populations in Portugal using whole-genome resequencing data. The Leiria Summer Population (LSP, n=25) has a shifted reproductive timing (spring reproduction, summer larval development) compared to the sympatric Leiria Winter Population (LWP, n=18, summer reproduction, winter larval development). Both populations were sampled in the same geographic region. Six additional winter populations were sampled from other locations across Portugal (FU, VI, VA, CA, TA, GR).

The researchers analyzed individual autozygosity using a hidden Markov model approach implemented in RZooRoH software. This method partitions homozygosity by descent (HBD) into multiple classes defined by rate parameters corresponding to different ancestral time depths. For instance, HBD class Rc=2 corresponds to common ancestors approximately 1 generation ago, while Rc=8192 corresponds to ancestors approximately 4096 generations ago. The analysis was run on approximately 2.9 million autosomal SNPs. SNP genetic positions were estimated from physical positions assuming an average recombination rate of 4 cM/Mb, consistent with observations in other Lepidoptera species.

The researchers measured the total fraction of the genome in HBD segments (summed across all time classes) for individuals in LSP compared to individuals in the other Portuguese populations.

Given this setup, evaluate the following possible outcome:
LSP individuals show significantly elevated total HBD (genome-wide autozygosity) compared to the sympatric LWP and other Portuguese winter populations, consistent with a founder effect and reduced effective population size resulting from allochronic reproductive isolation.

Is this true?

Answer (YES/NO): NO